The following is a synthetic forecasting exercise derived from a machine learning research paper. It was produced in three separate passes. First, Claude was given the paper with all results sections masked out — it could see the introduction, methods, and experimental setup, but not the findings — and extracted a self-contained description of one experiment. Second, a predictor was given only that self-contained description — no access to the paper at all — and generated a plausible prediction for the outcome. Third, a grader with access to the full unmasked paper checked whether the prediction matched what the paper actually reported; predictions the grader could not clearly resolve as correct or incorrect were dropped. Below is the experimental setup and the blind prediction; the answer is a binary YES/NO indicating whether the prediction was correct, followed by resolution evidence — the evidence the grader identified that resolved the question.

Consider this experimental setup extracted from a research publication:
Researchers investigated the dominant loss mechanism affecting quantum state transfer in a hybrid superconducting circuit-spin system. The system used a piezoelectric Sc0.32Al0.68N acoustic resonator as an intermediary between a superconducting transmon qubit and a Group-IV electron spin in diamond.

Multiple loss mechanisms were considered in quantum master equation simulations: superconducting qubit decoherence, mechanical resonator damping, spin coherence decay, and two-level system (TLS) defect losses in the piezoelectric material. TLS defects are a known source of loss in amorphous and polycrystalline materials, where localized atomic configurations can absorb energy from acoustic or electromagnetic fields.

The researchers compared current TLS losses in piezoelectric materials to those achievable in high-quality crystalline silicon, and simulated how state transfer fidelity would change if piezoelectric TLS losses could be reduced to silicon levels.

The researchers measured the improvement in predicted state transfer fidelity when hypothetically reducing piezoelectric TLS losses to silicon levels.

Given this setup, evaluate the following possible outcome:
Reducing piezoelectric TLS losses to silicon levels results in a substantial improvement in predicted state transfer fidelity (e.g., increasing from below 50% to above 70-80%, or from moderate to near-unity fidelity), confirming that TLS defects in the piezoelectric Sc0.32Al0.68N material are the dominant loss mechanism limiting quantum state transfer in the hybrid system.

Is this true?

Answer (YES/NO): NO